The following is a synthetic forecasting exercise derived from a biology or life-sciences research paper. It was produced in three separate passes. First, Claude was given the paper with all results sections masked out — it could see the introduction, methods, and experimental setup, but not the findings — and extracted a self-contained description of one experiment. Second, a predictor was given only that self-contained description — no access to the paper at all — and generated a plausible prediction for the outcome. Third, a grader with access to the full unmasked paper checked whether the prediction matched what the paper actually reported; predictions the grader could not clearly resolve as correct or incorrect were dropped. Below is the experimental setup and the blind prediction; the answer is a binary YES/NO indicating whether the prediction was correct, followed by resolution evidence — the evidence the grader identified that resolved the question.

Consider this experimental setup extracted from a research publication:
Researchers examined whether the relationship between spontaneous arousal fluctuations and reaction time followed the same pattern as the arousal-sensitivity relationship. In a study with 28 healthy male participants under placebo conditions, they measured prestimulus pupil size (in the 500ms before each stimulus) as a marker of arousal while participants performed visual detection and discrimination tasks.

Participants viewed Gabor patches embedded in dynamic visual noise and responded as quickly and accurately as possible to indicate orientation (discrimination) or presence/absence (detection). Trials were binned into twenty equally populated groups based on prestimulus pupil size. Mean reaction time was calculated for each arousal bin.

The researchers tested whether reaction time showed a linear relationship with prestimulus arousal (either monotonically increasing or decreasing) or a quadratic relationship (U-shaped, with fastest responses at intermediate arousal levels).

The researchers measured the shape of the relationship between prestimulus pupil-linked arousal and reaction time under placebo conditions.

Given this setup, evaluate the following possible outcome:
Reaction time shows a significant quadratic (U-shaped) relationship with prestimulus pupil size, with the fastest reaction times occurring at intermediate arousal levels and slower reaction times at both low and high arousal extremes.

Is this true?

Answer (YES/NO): YES